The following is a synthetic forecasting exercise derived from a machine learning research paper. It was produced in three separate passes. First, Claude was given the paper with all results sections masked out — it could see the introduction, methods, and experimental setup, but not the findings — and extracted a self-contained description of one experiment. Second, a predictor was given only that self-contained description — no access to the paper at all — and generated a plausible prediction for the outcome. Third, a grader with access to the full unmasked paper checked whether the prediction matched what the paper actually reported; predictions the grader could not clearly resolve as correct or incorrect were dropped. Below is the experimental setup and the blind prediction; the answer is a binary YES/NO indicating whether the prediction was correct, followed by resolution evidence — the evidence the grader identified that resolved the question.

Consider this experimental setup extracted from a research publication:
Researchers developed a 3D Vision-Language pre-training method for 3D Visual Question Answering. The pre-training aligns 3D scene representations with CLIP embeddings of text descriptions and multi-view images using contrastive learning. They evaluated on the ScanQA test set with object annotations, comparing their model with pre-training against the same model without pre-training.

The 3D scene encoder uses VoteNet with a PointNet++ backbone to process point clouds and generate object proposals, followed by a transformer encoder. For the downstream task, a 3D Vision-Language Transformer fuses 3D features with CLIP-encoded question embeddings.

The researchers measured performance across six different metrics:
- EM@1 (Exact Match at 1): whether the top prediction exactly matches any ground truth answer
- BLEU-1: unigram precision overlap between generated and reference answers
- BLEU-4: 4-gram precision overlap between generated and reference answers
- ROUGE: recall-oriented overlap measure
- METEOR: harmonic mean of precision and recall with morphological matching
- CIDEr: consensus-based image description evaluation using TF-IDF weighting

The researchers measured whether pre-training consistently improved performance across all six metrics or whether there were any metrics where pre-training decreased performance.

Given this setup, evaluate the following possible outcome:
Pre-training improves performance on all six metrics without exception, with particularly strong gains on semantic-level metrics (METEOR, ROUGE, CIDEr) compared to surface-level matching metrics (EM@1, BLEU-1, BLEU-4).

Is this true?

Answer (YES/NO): NO